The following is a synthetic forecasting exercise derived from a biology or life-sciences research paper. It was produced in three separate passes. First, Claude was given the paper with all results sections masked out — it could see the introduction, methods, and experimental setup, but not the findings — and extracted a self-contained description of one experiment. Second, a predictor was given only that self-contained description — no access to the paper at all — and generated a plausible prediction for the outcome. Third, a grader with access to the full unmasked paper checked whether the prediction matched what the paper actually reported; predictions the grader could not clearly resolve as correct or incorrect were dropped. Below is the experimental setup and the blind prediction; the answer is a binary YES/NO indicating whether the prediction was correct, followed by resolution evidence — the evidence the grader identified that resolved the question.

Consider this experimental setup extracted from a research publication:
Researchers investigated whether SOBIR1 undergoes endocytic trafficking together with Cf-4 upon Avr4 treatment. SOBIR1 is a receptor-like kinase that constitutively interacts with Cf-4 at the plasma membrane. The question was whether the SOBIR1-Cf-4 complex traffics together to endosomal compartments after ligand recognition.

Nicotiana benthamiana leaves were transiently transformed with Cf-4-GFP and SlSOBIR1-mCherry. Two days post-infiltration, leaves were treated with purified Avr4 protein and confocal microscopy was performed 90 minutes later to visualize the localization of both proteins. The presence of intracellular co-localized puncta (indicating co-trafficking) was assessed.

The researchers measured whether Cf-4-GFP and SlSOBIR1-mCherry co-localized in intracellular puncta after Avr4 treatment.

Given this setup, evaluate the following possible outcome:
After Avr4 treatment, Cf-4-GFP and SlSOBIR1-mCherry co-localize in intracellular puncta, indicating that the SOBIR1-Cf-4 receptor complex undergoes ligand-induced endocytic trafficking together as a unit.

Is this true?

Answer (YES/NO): YES